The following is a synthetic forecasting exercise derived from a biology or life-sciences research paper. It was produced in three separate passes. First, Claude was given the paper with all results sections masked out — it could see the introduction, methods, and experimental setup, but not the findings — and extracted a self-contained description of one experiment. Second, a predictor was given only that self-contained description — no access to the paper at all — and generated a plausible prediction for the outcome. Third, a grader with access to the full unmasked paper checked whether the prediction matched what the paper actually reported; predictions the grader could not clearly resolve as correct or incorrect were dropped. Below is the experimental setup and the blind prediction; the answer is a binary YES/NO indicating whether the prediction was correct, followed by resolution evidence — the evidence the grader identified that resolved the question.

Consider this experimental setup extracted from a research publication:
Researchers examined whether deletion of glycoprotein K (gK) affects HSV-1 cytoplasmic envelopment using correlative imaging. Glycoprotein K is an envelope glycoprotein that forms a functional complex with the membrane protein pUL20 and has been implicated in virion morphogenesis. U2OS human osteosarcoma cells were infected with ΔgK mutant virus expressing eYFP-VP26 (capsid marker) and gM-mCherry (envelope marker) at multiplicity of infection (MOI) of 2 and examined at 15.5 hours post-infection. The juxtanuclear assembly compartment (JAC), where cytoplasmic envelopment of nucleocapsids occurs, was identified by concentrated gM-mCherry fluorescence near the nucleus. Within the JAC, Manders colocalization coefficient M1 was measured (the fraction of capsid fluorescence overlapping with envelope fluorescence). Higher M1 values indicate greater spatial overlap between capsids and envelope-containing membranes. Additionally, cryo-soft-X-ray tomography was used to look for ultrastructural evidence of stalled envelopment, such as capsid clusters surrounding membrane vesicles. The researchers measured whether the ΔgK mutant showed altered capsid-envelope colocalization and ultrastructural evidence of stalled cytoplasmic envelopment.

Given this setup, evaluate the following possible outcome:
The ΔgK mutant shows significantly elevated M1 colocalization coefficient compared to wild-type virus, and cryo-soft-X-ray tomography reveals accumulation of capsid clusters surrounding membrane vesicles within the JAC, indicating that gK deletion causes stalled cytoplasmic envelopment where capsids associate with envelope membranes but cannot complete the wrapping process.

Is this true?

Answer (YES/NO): NO